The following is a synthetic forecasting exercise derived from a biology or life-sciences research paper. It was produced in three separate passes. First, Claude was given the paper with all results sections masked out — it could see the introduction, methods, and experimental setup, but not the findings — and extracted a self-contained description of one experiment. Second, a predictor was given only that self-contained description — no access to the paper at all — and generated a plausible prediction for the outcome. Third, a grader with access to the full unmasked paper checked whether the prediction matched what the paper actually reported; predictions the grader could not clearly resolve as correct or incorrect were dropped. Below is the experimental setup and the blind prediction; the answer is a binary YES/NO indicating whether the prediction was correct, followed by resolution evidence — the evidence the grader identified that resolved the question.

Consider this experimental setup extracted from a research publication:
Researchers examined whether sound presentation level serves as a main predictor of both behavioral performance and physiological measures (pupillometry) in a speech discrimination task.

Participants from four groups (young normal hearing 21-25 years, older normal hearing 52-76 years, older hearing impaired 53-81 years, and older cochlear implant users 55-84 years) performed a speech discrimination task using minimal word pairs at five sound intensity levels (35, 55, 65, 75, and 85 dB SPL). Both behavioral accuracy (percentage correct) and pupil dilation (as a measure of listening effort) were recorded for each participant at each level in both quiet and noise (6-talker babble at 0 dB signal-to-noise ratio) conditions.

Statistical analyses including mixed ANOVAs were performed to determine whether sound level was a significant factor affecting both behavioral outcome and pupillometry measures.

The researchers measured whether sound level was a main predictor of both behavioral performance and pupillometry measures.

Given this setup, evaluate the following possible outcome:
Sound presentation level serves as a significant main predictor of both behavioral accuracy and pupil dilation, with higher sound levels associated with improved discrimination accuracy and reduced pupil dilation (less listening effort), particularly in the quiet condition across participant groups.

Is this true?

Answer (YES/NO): NO